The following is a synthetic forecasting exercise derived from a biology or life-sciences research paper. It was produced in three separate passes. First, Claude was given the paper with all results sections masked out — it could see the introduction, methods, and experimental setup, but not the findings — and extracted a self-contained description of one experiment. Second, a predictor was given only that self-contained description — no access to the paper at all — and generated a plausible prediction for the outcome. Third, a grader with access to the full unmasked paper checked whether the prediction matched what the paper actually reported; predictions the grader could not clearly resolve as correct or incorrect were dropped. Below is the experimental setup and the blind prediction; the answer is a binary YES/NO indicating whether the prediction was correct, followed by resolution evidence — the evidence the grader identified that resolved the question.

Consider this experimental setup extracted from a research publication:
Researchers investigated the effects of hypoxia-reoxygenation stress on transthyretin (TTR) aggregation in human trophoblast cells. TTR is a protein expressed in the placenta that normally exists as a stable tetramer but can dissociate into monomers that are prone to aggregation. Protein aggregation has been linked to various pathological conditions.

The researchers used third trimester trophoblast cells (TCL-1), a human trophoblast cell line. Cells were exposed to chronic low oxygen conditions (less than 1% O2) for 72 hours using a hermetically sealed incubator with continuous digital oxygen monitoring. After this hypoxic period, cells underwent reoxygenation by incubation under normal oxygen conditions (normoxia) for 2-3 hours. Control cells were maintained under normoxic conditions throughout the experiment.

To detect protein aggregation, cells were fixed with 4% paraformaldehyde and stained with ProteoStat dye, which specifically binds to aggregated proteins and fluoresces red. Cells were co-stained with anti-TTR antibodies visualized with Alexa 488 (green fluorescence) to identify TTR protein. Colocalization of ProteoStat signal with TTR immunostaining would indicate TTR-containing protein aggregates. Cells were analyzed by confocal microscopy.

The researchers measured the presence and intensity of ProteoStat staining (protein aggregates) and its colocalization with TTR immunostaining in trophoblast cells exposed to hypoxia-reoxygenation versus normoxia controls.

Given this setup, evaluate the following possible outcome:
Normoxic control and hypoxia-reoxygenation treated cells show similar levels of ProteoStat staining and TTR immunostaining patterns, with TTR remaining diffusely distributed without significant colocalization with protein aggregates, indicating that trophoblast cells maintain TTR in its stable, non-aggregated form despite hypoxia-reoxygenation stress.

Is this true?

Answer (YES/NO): NO